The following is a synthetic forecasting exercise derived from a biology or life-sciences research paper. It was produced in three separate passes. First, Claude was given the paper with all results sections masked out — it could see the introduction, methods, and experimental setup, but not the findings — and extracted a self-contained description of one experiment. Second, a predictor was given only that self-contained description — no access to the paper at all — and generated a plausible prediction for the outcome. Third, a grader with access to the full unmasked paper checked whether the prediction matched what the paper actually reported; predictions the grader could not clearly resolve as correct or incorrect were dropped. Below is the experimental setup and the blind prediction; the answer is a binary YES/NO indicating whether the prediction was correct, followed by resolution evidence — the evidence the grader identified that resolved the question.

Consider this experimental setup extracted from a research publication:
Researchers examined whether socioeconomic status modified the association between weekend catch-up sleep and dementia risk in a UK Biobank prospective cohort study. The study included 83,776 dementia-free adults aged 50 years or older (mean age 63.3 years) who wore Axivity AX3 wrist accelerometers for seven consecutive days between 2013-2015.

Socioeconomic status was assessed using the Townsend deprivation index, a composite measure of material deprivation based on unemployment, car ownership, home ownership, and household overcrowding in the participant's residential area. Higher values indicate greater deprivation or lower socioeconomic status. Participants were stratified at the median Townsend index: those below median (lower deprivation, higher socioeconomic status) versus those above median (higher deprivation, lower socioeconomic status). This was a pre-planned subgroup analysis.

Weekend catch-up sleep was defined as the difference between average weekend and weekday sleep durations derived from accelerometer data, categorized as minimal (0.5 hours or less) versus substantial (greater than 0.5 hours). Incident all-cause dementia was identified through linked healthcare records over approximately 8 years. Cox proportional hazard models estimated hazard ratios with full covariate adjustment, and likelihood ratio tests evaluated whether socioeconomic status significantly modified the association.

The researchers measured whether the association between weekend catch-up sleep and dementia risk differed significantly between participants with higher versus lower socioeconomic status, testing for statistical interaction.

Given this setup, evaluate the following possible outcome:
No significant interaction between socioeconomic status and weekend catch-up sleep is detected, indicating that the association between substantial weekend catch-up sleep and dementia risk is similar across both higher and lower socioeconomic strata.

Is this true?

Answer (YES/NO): YES